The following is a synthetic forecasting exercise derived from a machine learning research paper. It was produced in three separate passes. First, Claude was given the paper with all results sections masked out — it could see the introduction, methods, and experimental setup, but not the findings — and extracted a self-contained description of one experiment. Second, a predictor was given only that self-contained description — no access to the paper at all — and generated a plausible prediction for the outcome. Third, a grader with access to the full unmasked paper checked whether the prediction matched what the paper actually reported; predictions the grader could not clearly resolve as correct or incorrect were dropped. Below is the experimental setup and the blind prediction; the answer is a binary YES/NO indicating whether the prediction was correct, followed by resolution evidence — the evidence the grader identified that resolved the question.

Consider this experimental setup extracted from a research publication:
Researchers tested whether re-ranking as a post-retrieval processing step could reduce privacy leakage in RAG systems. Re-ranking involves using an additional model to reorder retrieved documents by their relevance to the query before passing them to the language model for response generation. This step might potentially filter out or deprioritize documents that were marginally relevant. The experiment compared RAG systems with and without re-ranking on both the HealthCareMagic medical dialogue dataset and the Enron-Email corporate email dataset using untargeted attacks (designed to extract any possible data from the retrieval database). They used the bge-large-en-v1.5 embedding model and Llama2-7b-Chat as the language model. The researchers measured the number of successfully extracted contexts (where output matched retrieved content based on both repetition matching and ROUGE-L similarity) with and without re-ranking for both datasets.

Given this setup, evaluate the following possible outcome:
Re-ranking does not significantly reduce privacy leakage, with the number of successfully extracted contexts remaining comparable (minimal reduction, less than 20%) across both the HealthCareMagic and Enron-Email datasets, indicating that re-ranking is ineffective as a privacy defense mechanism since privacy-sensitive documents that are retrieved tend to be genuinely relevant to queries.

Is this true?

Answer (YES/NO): NO